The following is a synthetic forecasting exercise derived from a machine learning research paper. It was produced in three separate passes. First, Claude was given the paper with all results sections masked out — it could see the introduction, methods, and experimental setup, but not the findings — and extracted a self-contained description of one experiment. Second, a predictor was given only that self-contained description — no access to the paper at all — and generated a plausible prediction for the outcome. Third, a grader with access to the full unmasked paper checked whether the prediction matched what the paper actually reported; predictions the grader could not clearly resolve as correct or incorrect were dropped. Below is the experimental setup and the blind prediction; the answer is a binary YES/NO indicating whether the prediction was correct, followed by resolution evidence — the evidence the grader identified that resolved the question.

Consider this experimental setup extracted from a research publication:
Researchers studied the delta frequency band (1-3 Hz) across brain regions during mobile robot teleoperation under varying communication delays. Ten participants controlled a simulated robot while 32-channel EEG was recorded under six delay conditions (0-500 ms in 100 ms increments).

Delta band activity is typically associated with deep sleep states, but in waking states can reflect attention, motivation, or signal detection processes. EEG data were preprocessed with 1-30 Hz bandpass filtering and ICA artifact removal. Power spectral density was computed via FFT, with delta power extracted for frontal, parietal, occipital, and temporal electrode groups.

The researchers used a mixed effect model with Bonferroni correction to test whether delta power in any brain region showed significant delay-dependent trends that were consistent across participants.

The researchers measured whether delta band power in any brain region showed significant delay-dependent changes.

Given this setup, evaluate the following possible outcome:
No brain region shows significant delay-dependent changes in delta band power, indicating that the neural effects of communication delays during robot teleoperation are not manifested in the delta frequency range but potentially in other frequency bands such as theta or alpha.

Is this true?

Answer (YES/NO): YES